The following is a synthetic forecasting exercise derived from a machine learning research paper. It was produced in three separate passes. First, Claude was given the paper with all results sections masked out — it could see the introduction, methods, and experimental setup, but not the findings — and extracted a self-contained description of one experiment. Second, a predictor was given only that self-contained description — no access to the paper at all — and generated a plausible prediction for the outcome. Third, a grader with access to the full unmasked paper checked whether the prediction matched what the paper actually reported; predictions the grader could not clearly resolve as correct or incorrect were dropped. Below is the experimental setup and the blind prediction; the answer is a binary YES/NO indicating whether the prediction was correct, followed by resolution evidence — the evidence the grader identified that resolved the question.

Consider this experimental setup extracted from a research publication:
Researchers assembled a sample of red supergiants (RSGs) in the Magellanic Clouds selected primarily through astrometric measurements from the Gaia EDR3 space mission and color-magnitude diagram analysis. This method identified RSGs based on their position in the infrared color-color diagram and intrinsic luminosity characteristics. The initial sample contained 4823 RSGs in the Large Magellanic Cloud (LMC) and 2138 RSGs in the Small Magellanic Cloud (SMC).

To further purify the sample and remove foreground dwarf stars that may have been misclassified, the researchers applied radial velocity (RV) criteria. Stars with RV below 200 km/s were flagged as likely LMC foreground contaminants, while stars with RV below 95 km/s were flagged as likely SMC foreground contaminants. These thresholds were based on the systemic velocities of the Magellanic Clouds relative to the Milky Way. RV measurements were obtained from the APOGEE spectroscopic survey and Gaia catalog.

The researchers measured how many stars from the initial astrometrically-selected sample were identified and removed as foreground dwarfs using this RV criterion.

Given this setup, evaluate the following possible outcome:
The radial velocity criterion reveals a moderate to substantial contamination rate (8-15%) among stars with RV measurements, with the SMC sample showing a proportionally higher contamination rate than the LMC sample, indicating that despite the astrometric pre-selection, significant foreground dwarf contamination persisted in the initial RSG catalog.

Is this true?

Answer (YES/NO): NO